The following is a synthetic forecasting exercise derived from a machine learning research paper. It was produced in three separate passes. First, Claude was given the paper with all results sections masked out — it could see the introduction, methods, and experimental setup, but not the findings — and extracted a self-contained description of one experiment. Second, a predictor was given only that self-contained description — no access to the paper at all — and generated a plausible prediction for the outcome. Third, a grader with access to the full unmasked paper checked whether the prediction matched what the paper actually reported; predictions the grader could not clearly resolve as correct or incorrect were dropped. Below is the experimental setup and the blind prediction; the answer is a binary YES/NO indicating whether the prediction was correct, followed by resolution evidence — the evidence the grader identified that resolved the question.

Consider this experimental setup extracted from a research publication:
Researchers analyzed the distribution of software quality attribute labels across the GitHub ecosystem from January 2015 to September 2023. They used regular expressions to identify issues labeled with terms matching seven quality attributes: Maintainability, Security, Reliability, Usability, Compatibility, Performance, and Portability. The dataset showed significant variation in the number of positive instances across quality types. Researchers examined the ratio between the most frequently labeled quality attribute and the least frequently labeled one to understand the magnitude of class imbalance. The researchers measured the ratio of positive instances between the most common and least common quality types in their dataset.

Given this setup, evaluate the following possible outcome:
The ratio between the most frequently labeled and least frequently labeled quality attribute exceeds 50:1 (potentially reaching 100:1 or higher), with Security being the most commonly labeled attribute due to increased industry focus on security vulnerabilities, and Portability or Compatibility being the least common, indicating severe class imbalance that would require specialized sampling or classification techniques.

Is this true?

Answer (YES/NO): YES